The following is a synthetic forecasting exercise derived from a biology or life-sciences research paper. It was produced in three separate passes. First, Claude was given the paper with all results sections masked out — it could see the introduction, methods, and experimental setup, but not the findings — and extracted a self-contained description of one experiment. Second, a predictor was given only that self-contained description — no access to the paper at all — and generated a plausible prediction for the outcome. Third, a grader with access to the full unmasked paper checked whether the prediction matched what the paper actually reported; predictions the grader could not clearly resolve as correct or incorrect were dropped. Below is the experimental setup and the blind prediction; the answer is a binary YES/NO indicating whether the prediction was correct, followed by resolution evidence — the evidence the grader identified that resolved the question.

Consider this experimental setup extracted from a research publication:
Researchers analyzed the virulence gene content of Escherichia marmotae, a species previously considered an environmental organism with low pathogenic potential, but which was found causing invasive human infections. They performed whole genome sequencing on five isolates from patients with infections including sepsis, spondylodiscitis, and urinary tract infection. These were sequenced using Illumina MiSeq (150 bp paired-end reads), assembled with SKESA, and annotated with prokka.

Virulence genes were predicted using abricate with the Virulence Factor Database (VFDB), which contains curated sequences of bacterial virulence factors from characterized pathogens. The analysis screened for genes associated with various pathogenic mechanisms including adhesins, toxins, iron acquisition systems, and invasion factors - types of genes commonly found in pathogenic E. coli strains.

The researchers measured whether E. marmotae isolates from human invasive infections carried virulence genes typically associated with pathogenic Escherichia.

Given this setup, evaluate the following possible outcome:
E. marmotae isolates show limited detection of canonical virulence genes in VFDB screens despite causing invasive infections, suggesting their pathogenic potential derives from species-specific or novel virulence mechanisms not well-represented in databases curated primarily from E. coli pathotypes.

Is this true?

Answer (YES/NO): NO